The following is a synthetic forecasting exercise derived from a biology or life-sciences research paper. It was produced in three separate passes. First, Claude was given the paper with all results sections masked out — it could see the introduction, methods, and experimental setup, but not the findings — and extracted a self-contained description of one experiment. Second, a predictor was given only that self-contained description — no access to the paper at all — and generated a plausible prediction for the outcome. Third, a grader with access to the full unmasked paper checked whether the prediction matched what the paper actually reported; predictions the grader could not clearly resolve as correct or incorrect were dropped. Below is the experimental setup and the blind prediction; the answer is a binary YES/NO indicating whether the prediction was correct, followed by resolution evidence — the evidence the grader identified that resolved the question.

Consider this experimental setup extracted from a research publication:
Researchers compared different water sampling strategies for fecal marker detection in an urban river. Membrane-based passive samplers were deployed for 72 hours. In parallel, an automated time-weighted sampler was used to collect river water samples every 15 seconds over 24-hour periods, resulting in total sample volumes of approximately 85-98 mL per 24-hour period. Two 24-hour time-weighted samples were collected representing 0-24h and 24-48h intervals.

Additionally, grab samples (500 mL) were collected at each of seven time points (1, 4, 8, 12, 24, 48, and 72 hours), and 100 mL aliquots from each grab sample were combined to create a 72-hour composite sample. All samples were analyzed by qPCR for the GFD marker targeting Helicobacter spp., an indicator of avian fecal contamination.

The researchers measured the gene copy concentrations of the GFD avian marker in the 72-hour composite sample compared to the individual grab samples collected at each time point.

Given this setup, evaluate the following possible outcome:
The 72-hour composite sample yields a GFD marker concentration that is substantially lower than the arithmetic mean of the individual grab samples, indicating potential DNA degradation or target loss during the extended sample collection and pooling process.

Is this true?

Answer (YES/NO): NO